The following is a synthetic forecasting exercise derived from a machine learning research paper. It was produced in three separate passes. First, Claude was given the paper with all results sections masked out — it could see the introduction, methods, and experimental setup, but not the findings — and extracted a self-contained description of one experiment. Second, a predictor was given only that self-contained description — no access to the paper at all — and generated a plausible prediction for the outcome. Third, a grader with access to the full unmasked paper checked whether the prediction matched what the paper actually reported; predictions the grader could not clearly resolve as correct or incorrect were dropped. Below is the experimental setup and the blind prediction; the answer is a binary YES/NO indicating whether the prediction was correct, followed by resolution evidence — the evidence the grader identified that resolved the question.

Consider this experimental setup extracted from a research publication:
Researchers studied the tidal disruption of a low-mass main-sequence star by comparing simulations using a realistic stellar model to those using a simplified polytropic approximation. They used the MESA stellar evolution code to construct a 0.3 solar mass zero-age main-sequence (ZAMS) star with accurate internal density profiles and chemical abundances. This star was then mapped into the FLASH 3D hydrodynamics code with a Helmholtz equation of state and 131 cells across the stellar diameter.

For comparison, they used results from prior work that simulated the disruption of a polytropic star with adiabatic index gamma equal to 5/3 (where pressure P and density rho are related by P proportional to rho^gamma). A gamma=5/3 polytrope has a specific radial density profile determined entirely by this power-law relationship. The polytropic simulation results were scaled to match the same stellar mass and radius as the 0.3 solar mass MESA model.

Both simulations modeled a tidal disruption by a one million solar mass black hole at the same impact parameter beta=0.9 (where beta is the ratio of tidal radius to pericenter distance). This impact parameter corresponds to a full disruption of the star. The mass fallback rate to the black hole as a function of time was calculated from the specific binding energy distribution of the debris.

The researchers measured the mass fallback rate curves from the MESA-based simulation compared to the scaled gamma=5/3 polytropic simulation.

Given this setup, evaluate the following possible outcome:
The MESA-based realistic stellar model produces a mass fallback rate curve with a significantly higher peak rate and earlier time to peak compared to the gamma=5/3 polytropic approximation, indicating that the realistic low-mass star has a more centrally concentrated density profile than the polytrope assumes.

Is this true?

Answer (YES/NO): NO